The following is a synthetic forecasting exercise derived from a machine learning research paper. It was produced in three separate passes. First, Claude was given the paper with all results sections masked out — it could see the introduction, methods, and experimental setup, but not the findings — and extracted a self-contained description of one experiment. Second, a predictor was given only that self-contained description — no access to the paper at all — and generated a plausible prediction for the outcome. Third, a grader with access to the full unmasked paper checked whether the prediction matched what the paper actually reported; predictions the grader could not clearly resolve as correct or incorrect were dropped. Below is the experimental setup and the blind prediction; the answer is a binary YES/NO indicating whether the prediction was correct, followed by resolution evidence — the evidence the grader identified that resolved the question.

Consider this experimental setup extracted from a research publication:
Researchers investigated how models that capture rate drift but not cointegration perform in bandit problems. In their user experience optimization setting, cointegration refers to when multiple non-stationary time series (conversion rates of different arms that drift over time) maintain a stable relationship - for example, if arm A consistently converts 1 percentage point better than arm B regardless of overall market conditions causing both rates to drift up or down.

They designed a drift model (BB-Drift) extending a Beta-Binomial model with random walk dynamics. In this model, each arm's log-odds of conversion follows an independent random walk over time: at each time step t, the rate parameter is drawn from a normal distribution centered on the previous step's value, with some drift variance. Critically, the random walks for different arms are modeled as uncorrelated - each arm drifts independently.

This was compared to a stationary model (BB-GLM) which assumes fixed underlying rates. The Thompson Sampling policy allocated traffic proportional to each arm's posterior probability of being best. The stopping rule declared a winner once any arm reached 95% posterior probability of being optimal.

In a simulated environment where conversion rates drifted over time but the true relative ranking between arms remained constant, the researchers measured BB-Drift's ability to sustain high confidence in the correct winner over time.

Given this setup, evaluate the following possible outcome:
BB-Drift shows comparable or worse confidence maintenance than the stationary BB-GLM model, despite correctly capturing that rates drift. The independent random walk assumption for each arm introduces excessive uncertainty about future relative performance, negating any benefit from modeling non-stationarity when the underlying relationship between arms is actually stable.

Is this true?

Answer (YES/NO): NO